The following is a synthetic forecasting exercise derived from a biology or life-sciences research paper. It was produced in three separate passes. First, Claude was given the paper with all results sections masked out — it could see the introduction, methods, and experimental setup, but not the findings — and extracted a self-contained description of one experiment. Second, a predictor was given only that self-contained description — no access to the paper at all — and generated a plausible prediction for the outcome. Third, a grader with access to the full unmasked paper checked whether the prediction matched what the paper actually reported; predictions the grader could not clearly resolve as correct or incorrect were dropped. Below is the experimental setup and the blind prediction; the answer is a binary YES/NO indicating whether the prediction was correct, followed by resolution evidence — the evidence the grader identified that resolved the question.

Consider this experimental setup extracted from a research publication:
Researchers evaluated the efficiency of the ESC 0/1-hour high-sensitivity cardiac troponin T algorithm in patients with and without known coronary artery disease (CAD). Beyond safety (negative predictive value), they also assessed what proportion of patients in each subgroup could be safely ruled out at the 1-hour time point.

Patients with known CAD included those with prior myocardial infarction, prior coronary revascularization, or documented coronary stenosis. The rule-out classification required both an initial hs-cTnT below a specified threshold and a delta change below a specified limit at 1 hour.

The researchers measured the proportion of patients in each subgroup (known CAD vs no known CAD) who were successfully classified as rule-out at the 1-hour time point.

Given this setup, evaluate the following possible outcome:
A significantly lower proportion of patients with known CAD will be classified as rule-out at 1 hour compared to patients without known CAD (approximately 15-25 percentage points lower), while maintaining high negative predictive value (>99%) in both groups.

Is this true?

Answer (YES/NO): NO